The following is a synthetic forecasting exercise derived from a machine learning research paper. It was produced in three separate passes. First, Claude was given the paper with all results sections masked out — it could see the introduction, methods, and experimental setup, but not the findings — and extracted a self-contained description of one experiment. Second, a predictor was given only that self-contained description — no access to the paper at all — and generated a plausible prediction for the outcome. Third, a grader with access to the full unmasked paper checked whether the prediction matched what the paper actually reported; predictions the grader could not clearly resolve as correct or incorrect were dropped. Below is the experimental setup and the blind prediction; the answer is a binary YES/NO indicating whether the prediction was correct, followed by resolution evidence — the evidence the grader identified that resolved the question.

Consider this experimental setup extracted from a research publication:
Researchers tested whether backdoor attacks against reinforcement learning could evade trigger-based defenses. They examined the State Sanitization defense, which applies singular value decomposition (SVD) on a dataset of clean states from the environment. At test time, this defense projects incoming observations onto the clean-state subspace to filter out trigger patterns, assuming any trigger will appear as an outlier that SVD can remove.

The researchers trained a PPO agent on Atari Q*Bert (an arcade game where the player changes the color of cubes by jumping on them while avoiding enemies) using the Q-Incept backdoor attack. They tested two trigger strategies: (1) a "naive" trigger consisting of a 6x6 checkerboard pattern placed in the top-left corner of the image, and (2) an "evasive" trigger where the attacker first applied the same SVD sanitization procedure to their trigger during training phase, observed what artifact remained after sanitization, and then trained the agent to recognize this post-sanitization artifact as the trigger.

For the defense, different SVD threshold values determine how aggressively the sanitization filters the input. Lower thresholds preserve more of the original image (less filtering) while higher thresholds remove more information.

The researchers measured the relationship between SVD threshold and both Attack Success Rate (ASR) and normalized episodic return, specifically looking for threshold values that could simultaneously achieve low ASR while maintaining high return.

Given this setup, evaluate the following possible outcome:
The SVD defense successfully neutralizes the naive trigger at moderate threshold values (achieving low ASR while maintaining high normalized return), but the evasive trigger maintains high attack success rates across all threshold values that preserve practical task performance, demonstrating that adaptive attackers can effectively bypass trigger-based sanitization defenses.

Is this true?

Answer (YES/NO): YES